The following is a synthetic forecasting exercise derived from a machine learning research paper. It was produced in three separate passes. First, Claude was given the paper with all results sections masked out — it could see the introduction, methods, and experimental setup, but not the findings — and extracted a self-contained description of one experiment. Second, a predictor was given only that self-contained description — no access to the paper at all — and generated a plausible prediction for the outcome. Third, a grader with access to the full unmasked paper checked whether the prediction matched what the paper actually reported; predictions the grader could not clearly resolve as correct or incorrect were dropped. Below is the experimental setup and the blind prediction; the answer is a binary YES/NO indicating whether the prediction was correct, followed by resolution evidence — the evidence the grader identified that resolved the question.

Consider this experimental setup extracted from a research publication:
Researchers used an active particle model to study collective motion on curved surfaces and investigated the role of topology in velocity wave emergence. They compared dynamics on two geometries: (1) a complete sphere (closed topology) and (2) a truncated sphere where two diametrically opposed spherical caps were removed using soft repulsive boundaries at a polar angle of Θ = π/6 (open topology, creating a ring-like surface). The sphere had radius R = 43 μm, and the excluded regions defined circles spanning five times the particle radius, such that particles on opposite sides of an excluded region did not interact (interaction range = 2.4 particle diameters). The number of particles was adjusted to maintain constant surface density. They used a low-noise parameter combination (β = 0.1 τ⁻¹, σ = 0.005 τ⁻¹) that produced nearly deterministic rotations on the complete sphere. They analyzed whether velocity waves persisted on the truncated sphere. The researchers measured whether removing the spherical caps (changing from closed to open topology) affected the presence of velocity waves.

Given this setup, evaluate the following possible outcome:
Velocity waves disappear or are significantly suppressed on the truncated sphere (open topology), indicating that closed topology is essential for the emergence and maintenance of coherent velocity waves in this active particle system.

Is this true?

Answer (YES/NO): NO